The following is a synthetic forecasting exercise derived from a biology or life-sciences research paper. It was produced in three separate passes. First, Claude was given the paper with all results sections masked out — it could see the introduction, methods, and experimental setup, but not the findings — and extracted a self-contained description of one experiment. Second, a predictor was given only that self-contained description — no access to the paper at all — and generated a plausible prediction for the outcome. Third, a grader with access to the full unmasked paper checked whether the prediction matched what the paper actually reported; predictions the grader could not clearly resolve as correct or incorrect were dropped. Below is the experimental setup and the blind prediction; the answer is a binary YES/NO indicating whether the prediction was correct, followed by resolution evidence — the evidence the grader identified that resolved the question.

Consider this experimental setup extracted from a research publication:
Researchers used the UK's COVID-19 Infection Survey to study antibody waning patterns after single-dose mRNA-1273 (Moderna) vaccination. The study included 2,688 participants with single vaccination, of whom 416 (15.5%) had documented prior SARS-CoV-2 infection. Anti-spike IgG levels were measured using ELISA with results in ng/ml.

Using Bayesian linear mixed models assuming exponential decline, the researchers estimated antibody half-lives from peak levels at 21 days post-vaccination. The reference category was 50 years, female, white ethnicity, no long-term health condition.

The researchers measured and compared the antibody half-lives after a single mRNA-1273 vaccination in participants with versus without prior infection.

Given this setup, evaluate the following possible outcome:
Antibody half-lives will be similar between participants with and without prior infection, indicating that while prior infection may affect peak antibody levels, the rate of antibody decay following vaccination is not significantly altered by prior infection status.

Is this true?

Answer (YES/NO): NO